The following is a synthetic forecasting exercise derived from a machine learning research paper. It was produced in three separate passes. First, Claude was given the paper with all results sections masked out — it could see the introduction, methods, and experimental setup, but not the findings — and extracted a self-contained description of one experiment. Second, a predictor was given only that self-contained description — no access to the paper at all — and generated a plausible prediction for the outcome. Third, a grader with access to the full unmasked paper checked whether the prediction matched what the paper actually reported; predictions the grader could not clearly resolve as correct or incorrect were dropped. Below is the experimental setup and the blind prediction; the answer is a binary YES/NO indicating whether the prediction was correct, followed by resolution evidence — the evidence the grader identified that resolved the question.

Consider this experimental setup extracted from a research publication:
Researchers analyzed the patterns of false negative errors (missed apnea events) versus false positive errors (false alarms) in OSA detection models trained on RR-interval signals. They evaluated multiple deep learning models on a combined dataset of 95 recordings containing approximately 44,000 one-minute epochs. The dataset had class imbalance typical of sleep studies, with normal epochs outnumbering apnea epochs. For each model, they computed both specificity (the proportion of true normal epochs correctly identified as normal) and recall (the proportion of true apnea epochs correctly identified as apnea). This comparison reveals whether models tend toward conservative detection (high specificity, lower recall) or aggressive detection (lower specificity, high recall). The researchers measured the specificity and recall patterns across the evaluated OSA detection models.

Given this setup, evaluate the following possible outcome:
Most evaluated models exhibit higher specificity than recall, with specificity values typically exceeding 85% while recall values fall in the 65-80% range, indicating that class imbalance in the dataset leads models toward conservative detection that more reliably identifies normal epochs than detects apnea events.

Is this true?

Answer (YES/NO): NO